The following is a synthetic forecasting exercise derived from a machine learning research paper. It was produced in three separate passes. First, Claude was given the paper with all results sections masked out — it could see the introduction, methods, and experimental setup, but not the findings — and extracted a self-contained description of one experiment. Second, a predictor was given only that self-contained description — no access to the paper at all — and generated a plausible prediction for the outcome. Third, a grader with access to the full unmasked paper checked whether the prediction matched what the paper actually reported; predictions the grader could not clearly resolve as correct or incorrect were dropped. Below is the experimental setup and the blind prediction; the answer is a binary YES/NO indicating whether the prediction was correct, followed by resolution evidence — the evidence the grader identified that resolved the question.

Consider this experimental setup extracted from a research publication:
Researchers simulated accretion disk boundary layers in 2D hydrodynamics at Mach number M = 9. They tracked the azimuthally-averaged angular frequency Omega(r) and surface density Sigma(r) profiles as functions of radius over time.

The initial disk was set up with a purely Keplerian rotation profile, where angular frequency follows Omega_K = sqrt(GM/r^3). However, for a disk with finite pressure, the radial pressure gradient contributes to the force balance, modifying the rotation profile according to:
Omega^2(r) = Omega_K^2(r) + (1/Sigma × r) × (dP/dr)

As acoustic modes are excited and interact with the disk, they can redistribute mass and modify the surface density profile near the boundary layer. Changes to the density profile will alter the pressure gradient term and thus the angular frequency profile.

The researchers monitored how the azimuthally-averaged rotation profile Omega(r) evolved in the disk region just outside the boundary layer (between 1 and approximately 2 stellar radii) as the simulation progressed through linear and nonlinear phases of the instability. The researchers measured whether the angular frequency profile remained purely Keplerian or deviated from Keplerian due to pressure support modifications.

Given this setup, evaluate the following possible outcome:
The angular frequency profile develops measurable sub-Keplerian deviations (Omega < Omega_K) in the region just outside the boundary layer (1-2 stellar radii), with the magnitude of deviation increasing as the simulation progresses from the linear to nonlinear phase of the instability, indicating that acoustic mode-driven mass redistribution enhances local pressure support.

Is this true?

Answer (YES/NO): NO